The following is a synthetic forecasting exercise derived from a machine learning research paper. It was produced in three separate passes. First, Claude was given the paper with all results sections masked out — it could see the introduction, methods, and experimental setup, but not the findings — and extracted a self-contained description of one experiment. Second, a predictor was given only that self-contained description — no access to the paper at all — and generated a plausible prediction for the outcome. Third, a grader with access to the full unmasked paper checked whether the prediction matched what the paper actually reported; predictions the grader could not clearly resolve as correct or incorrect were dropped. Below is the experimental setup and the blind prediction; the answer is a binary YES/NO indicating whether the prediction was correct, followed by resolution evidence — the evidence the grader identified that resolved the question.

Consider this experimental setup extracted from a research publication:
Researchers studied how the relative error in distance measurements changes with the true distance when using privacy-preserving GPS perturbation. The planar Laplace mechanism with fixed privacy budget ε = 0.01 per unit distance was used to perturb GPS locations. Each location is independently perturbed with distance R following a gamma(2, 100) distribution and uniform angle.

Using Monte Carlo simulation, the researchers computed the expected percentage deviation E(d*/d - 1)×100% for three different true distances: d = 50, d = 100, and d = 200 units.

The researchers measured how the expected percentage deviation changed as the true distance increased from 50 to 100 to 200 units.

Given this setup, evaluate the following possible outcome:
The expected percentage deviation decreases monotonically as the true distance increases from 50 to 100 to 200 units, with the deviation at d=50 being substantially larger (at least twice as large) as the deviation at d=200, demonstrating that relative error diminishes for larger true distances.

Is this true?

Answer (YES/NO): YES